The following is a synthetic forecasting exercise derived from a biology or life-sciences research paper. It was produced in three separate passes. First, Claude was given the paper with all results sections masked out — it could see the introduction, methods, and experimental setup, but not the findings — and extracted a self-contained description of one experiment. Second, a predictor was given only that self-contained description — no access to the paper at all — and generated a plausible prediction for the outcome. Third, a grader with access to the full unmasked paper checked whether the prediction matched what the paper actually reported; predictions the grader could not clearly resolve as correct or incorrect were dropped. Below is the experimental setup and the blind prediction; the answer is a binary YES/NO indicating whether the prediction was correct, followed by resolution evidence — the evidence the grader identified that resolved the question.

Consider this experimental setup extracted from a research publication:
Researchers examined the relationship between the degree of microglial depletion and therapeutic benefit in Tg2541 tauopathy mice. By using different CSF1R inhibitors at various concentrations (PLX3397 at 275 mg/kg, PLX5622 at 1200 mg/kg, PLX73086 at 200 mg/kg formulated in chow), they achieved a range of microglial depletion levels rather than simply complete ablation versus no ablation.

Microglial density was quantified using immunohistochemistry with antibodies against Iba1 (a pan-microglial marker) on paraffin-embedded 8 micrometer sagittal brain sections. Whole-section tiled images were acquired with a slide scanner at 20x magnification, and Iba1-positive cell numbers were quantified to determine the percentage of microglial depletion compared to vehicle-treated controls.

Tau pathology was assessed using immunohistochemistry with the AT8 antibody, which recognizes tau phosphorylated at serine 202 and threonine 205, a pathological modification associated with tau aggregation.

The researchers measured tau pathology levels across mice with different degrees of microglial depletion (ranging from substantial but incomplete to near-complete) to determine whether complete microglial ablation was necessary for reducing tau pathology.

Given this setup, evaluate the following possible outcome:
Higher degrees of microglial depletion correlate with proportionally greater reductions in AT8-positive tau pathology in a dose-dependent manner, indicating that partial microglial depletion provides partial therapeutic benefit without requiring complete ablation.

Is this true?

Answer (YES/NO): YES